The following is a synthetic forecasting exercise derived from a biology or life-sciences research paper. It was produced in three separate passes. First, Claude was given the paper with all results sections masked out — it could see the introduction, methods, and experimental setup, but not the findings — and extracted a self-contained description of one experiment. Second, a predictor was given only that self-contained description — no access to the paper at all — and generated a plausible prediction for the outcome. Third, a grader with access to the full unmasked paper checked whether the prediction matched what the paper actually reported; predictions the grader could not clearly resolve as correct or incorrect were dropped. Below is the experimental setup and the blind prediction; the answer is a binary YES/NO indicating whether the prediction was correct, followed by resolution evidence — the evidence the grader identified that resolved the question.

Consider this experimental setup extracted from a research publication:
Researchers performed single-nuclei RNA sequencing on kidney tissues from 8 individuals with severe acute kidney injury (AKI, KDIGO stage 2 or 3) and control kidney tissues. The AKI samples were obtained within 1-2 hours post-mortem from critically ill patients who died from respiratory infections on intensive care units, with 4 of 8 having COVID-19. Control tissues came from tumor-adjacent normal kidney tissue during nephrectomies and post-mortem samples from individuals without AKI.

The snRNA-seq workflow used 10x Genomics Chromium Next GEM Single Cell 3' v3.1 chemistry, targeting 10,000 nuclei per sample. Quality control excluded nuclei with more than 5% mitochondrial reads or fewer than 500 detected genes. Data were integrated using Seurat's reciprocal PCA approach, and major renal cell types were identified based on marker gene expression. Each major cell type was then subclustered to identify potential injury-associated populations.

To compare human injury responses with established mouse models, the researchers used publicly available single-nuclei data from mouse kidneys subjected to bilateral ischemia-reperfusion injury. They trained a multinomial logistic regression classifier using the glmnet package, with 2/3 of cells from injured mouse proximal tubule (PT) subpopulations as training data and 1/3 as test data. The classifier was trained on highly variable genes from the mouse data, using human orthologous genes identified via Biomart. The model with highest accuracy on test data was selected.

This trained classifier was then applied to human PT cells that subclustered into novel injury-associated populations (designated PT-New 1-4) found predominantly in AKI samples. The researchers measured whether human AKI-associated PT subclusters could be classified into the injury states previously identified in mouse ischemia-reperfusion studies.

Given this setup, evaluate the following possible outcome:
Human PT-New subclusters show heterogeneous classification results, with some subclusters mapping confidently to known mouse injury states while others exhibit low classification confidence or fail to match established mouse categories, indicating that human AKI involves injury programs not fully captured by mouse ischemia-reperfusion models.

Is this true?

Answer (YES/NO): NO